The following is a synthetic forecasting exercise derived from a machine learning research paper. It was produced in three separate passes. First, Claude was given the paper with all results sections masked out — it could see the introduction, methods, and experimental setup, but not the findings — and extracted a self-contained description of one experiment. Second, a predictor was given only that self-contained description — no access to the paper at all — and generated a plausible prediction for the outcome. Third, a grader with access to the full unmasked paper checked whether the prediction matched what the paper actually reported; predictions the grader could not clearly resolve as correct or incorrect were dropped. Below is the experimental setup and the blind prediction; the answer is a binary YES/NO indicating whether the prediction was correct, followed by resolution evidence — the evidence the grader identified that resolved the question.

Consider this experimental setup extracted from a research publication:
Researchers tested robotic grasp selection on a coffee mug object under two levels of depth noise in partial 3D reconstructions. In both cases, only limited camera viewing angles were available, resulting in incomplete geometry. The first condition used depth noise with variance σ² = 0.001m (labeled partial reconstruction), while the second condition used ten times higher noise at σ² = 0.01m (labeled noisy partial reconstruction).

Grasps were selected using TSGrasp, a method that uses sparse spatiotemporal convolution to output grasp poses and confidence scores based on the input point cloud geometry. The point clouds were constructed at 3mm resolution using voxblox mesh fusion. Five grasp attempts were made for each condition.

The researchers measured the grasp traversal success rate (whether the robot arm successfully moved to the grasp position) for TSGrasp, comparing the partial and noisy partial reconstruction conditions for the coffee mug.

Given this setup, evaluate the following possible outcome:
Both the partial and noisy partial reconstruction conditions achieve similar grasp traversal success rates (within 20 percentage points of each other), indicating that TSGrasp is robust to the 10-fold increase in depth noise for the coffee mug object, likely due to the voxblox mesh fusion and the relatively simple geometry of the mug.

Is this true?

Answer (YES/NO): NO